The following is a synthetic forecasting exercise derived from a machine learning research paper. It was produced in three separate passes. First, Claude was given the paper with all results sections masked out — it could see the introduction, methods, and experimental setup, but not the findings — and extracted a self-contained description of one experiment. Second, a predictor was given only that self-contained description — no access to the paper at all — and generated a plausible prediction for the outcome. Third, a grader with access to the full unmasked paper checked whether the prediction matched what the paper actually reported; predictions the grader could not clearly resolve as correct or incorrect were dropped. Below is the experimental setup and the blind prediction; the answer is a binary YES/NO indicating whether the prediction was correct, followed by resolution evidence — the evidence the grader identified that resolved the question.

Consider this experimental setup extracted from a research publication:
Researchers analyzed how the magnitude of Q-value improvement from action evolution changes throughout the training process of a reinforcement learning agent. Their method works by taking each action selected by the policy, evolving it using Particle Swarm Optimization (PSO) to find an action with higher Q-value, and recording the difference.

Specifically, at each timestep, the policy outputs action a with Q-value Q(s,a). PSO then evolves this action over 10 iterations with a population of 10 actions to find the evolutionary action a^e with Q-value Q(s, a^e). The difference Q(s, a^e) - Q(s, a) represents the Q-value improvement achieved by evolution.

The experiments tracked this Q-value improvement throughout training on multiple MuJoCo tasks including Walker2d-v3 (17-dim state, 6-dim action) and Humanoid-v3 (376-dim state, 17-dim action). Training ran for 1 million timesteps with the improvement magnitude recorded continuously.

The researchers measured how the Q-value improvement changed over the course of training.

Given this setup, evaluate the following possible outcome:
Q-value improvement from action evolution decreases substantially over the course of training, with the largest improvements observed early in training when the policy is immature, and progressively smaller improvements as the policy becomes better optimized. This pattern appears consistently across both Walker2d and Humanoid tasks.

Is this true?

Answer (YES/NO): NO